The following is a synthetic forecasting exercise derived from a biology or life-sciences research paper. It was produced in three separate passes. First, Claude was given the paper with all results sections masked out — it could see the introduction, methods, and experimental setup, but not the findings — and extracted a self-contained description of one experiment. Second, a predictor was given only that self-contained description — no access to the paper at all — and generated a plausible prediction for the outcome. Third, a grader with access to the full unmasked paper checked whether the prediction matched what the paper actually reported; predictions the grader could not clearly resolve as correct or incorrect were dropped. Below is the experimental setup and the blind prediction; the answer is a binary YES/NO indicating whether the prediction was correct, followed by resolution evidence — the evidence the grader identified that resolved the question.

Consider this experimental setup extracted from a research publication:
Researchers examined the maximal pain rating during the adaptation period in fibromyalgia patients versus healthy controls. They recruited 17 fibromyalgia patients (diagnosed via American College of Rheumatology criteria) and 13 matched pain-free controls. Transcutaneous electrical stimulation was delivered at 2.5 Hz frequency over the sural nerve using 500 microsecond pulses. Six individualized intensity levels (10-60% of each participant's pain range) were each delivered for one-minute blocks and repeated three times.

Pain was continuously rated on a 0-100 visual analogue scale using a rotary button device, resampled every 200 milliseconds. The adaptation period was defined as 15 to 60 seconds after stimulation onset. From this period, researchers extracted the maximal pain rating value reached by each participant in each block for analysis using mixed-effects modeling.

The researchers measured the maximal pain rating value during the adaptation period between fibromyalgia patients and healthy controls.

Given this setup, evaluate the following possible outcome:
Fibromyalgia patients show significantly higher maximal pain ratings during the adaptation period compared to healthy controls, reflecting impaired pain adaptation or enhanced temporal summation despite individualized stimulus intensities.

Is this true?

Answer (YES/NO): YES